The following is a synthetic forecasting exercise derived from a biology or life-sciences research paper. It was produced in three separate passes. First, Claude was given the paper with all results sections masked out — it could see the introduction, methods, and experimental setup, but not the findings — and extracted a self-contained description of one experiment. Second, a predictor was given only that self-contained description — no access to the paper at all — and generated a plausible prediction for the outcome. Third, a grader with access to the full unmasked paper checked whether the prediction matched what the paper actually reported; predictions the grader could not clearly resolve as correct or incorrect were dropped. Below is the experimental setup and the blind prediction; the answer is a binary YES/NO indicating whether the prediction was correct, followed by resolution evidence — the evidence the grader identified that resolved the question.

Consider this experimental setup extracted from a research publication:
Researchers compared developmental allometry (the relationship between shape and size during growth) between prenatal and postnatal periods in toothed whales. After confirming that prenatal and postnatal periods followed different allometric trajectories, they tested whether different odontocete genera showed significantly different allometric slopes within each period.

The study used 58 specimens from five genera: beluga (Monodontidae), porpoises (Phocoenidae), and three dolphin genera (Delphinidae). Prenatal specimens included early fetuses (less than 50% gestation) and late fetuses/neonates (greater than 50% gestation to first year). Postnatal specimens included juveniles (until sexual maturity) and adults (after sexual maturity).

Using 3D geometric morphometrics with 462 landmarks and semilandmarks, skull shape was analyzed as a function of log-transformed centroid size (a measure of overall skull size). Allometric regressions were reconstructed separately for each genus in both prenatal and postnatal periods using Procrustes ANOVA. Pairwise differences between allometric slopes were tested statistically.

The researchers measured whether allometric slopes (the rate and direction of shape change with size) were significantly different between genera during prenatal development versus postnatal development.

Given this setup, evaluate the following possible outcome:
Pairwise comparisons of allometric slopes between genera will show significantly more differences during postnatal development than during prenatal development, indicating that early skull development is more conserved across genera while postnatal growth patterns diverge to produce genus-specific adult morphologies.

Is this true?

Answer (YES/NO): NO